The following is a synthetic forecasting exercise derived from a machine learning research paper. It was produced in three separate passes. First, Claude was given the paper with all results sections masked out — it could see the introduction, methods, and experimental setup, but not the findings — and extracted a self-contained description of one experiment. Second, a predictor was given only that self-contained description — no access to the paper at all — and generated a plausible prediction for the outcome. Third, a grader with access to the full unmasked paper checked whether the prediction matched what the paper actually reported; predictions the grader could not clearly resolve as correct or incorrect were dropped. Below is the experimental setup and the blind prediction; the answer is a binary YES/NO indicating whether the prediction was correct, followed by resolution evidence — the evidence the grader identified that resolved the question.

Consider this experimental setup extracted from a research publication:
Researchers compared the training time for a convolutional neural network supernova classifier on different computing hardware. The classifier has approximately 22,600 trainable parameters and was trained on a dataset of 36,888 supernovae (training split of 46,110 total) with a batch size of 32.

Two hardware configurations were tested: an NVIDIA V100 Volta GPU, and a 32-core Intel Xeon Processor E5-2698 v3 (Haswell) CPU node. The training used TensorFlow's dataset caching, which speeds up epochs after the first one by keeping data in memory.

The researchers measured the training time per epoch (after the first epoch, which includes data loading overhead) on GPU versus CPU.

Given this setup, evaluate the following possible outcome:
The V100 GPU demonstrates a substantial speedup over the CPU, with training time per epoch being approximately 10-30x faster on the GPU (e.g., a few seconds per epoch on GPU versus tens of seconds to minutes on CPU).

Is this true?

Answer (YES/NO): NO